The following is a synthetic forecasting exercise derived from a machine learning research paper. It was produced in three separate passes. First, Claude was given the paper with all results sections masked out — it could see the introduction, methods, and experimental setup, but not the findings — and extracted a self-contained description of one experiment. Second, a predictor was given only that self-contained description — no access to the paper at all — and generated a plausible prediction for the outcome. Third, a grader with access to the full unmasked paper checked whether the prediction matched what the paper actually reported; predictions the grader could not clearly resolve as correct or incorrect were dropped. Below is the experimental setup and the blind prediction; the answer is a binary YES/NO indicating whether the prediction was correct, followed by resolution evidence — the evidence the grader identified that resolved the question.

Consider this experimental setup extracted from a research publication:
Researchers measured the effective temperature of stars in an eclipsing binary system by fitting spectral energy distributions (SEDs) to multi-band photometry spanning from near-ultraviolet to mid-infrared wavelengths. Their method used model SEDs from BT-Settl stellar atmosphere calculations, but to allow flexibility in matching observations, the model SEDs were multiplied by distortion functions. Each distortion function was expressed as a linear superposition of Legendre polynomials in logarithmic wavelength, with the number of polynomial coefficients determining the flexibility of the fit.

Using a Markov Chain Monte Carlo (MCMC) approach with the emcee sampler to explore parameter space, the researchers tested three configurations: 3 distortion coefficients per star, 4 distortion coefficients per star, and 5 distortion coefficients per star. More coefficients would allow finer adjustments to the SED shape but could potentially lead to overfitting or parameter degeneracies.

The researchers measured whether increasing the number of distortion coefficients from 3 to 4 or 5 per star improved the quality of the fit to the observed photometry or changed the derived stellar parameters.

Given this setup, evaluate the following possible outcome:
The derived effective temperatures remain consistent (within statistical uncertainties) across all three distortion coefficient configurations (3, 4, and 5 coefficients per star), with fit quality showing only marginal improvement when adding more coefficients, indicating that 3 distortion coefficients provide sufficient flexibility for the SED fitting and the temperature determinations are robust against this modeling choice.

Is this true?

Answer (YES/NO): YES